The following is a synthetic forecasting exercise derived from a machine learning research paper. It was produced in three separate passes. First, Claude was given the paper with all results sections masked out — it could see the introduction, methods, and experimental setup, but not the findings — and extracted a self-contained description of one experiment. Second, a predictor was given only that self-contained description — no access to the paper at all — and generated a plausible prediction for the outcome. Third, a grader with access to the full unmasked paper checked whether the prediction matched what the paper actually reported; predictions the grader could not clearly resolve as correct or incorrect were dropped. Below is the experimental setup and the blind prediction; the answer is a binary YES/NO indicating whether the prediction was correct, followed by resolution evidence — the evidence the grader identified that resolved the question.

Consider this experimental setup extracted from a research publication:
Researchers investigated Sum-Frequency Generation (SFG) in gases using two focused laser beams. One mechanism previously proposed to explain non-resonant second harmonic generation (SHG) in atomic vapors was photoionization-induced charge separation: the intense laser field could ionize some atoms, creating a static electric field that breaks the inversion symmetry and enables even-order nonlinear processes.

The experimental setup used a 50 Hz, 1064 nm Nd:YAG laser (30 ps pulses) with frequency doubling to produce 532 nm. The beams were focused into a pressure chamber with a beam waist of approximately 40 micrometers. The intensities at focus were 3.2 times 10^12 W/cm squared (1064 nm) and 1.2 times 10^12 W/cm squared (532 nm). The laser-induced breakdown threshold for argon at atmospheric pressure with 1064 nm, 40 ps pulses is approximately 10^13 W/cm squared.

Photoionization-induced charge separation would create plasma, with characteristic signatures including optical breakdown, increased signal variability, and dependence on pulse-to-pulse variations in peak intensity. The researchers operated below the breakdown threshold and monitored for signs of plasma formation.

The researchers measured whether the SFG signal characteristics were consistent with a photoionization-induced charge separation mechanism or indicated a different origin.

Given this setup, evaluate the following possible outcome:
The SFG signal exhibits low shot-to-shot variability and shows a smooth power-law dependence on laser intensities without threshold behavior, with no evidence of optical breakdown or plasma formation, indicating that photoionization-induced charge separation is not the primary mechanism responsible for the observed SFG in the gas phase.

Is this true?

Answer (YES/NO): YES